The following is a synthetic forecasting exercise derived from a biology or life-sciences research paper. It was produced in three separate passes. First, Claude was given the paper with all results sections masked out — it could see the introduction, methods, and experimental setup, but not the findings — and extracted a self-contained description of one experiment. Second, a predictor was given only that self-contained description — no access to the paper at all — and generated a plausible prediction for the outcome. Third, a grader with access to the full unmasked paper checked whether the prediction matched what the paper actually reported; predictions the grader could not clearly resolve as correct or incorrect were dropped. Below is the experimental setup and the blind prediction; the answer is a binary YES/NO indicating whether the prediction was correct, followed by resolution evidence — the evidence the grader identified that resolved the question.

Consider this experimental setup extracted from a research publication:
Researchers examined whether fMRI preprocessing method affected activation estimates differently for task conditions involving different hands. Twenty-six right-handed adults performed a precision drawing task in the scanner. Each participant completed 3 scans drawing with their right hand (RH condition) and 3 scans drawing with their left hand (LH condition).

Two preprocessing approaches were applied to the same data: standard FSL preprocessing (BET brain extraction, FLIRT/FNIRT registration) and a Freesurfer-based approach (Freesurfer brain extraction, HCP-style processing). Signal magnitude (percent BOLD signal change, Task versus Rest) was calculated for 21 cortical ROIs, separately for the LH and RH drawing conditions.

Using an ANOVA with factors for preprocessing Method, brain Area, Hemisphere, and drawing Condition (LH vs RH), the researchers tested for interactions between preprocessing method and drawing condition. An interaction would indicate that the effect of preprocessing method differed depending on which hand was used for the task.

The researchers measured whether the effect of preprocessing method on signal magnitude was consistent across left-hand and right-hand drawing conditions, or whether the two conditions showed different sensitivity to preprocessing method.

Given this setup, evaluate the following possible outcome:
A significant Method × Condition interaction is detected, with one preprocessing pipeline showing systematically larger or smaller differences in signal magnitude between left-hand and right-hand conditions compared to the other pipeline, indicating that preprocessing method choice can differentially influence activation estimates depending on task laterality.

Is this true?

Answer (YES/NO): NO